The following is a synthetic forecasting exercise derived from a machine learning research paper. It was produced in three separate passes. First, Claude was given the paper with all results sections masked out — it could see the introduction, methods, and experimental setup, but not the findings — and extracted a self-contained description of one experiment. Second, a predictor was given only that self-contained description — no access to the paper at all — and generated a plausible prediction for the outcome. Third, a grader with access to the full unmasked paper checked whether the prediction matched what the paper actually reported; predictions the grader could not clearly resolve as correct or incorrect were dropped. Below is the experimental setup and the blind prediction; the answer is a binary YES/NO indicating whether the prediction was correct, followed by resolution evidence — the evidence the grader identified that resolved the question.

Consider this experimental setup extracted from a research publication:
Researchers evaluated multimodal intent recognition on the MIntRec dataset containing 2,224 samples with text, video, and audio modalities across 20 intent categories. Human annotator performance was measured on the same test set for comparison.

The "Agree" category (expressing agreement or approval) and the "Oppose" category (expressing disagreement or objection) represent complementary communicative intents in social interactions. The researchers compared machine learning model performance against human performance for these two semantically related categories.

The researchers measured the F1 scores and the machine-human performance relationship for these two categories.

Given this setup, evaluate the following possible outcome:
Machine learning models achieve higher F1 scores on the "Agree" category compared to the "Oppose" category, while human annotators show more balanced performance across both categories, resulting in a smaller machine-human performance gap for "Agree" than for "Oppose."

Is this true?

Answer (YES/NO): YES